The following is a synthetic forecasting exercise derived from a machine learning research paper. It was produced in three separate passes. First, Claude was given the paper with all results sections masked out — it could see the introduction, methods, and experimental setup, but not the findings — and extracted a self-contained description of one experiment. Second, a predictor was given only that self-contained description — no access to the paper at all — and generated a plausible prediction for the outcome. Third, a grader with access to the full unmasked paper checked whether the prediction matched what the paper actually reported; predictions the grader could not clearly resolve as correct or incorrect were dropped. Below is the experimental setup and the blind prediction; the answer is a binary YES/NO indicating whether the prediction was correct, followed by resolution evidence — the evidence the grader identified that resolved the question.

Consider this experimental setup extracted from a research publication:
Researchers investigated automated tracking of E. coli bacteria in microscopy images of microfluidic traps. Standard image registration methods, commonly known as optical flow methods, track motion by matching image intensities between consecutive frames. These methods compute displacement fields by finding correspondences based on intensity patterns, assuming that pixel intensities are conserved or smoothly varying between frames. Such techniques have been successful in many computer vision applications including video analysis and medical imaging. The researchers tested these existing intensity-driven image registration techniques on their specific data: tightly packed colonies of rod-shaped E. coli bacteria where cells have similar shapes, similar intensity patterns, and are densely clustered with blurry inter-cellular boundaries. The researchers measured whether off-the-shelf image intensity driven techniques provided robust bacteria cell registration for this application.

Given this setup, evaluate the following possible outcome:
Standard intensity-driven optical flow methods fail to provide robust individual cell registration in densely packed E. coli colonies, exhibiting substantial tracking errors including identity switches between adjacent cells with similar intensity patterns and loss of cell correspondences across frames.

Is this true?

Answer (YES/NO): NO